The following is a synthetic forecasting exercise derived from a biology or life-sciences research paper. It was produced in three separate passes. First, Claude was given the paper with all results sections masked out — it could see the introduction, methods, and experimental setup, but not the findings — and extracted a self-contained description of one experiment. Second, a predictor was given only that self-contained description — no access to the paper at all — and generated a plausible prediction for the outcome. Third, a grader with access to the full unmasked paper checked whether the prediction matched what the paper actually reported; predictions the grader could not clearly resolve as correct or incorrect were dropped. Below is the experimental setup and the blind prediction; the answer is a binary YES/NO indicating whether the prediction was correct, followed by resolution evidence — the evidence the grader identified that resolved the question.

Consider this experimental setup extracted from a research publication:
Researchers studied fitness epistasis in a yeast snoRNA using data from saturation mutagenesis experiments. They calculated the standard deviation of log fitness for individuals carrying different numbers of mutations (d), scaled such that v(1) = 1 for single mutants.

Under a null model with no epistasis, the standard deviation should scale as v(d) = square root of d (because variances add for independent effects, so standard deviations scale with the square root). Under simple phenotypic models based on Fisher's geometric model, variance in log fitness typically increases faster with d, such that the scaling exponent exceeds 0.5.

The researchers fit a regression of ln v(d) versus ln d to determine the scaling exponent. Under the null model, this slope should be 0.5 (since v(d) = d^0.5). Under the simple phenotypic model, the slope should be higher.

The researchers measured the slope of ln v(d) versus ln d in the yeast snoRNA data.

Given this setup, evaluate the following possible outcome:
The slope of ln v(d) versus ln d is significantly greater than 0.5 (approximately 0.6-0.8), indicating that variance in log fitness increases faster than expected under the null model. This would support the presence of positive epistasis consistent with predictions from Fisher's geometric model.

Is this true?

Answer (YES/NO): NO